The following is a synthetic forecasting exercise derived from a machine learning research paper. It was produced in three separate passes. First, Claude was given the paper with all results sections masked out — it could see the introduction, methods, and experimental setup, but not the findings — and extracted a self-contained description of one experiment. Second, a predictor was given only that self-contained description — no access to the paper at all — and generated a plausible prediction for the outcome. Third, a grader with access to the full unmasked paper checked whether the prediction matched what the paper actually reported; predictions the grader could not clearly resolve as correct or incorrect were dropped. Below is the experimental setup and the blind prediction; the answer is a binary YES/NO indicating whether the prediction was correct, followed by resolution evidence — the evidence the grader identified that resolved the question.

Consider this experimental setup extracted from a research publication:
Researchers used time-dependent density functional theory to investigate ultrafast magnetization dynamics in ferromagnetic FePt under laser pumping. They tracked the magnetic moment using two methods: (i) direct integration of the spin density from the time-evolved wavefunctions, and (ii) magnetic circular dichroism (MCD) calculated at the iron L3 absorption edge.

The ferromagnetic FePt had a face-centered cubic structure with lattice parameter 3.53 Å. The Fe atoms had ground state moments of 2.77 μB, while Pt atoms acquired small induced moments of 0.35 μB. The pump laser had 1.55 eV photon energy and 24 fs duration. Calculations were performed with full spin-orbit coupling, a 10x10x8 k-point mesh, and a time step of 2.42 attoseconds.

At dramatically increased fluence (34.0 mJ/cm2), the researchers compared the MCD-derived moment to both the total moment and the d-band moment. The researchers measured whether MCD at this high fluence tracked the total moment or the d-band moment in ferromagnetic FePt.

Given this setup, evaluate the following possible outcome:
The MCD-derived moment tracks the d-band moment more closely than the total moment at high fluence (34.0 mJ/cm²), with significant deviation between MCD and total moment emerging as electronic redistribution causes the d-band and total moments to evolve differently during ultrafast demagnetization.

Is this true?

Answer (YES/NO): YES